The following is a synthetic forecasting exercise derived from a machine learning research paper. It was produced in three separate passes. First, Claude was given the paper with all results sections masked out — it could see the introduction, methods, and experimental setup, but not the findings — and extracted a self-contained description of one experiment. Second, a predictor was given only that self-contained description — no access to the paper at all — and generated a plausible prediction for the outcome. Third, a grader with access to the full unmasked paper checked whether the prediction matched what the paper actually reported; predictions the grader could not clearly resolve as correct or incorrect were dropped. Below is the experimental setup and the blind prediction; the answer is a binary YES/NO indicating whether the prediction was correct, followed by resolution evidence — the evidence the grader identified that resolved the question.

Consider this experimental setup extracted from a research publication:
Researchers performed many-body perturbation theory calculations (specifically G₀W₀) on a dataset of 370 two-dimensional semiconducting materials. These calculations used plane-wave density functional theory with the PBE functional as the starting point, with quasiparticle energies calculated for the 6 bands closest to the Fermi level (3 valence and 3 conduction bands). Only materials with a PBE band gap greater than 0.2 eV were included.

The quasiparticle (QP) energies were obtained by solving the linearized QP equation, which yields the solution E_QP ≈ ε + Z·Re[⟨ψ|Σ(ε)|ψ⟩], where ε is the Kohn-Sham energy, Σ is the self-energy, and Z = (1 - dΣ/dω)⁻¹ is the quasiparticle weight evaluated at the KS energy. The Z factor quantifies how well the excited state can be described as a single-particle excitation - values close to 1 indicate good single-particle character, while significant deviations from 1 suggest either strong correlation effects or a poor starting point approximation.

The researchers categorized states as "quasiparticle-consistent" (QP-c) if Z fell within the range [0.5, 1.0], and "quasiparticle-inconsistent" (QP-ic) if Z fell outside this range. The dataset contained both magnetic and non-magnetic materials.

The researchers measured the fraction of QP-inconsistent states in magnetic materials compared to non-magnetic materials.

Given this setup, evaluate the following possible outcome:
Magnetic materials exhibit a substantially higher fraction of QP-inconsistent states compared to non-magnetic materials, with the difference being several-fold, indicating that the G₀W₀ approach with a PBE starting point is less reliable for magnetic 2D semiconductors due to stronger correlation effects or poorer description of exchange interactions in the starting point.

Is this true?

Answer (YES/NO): YES